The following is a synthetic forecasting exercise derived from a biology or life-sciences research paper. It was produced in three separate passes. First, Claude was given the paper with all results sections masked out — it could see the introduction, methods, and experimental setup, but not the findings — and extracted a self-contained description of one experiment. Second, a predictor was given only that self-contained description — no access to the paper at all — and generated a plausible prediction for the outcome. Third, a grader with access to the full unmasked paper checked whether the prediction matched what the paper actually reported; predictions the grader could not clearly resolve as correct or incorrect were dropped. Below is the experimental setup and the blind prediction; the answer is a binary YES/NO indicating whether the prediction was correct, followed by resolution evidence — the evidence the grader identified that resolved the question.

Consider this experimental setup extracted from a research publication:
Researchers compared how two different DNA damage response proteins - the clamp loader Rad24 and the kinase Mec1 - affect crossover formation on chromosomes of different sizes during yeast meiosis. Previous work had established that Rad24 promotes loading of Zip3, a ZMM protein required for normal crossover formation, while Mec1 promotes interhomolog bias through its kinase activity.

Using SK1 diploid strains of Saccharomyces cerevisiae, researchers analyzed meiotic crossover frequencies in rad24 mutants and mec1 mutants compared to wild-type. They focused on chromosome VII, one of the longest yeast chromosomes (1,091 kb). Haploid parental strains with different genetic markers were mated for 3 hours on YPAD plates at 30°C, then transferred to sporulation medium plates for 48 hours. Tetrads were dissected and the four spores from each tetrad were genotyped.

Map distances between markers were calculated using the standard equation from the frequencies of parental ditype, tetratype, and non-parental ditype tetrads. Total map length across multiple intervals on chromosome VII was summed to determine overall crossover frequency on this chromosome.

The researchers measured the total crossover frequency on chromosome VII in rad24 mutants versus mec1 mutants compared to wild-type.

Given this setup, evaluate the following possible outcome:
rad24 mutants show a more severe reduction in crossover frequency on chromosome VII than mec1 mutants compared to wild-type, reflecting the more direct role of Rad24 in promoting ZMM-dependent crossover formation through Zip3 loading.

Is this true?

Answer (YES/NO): NO